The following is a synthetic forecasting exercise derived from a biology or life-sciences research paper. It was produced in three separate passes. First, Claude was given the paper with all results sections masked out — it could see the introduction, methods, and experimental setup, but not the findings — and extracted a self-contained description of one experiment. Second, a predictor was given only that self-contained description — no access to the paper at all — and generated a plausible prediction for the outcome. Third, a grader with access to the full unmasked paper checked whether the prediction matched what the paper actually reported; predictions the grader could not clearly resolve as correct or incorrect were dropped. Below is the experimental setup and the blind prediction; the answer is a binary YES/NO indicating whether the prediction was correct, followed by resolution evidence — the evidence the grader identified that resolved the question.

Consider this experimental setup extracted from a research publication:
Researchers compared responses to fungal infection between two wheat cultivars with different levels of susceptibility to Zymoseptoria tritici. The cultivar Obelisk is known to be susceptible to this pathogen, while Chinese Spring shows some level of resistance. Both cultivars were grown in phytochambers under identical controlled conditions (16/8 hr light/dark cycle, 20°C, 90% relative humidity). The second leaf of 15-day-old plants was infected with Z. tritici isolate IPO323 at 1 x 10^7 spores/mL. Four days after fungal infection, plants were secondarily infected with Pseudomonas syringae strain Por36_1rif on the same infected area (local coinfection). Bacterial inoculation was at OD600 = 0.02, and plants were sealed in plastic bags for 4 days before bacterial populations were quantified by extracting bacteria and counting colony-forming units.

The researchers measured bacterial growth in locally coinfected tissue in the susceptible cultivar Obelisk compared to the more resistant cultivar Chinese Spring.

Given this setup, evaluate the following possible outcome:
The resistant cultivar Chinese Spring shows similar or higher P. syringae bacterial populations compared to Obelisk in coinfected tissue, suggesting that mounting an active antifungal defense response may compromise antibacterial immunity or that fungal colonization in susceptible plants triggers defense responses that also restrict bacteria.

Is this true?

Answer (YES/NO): NO